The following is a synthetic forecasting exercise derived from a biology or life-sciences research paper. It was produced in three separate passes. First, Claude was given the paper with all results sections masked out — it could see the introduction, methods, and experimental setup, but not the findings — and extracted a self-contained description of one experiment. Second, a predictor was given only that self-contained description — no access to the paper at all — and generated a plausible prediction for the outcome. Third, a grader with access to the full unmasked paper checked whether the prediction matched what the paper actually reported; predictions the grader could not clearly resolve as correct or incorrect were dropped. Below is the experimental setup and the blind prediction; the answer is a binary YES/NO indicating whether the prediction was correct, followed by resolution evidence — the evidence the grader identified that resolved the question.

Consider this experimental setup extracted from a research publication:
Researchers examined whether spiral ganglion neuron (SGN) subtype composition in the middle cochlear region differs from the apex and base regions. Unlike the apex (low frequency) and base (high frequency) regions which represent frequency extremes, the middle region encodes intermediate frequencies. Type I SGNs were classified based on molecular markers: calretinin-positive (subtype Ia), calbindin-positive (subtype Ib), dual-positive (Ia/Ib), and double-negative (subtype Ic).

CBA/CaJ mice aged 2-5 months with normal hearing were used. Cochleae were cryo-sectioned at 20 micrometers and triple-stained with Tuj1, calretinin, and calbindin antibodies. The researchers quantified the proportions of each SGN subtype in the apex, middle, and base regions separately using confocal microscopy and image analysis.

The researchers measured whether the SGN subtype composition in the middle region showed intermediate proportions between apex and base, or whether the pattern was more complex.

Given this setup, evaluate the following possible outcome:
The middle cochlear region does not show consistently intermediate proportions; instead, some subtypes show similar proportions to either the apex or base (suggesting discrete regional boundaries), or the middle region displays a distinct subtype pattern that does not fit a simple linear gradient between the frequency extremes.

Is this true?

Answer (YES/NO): NO